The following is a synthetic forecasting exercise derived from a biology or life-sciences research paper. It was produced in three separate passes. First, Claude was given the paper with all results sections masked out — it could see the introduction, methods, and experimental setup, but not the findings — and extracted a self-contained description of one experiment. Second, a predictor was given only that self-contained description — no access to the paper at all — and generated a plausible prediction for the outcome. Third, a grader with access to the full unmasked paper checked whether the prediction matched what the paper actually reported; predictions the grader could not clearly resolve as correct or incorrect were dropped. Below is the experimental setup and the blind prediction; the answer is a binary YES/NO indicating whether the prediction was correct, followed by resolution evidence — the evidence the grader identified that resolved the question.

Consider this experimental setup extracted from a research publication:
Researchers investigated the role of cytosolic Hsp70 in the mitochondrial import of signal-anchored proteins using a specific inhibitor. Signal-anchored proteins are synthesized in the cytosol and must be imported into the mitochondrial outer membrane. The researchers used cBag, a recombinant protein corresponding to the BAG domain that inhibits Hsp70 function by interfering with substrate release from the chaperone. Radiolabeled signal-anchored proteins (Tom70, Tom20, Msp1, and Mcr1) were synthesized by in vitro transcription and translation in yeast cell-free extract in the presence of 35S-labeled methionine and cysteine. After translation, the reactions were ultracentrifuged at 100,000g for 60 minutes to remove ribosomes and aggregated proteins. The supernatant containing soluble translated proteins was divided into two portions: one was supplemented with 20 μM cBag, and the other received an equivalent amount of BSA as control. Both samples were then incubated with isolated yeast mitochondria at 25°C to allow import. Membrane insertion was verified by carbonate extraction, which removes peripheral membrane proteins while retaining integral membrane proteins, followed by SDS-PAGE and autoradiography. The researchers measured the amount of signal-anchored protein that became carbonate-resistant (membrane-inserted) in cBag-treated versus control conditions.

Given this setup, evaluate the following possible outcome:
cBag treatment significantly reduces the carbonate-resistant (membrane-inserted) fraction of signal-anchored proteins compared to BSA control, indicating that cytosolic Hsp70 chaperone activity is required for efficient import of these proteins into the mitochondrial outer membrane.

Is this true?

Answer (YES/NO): YES